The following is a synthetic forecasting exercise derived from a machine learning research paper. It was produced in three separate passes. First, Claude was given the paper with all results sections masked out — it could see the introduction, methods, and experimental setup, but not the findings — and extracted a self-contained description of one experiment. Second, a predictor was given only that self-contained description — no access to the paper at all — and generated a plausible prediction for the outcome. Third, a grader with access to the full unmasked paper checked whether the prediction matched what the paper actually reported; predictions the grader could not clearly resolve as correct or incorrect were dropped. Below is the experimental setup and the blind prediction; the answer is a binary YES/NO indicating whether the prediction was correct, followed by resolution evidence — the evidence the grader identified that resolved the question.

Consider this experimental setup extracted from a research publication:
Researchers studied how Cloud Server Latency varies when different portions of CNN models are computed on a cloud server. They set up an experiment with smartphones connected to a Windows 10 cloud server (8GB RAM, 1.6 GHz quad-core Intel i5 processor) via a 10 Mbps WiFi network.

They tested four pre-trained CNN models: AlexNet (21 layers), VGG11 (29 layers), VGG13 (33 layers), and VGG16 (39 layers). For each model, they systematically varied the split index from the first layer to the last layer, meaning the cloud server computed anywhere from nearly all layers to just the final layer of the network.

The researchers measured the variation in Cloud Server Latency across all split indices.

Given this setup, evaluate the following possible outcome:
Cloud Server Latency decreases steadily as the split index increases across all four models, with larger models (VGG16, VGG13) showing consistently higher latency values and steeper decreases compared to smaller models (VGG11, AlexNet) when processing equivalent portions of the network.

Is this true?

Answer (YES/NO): NO